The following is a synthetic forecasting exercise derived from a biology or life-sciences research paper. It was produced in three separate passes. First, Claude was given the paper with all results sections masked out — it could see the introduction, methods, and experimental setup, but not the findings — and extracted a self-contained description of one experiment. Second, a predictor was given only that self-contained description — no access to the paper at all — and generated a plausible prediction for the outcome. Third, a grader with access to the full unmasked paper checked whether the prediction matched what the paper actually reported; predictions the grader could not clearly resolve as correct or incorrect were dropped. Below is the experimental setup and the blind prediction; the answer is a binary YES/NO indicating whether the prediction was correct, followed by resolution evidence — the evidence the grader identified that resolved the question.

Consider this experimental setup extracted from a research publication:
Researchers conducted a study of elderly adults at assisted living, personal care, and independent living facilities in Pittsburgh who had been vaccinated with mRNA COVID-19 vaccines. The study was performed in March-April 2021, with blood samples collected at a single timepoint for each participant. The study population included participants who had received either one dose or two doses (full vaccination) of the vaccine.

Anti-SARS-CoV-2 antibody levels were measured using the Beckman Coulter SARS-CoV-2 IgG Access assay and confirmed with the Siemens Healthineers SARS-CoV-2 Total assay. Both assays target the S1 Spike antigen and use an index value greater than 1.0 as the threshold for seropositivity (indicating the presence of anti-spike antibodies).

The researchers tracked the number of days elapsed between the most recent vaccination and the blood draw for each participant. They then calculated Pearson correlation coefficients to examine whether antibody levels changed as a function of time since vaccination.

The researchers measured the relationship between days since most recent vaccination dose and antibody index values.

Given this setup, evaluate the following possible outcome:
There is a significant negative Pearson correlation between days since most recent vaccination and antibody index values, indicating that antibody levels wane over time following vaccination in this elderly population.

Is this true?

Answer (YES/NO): NO